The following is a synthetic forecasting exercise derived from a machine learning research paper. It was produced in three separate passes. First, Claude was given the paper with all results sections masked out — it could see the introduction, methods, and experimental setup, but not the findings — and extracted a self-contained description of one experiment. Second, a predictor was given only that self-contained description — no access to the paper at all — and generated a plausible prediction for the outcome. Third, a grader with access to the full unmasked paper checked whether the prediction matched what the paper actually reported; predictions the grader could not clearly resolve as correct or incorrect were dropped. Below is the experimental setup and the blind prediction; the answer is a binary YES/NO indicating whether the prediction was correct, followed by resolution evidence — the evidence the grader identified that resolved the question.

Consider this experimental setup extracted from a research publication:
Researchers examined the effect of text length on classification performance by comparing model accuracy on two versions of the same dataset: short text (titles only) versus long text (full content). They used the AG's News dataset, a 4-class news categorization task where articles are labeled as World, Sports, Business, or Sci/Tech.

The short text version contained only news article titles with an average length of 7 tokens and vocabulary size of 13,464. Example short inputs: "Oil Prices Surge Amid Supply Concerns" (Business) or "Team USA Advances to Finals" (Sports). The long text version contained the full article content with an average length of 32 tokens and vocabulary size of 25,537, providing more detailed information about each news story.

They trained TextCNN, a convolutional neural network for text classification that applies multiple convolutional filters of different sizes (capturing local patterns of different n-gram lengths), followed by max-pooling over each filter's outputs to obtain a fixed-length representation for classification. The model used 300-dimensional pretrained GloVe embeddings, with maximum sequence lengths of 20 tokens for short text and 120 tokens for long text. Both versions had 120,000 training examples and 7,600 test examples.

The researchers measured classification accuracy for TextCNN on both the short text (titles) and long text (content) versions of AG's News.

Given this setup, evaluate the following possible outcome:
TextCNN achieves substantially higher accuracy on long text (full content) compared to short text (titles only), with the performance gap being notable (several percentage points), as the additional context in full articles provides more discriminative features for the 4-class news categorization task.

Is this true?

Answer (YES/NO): YES